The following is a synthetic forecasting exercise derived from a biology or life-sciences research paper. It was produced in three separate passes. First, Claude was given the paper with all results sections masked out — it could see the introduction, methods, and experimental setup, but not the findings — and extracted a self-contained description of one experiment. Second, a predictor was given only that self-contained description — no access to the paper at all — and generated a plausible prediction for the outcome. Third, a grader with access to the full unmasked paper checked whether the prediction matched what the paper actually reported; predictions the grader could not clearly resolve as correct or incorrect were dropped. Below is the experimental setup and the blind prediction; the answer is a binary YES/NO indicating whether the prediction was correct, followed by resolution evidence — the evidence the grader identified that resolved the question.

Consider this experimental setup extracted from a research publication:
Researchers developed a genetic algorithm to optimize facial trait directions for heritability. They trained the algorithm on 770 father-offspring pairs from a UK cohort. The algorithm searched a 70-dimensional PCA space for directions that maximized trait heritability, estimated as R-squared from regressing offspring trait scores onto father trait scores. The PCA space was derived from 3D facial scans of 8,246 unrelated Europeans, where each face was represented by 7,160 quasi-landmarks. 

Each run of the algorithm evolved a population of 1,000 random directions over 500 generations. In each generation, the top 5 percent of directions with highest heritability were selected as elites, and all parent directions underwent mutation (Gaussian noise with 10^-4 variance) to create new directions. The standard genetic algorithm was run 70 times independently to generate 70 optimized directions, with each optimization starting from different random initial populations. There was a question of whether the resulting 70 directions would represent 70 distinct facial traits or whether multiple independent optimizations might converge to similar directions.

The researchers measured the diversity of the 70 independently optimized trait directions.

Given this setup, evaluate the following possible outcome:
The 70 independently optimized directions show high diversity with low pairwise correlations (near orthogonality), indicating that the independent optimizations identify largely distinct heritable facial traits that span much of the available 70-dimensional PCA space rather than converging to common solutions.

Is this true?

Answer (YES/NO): NO